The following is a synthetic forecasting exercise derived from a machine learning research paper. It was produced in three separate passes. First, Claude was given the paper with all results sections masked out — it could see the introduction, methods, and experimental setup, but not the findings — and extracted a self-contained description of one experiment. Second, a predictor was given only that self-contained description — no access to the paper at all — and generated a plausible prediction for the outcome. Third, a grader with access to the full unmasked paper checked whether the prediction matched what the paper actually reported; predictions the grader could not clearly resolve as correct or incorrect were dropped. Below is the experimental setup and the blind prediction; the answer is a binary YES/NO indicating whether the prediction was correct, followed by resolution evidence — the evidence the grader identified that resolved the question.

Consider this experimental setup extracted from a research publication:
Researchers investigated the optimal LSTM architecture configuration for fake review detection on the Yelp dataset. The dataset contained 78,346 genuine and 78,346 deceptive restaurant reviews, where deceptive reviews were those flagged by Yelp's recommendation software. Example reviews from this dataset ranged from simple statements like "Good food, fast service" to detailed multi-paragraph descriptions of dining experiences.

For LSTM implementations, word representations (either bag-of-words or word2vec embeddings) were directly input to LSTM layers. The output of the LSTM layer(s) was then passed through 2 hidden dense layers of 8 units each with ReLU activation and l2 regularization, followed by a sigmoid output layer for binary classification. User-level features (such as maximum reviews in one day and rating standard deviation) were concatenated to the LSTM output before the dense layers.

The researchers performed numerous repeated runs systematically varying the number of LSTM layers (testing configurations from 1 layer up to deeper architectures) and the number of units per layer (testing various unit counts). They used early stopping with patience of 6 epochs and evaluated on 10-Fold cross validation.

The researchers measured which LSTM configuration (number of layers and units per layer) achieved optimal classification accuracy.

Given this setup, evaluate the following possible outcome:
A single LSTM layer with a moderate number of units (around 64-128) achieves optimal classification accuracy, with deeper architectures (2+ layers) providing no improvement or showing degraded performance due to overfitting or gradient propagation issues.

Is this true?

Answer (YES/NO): NO